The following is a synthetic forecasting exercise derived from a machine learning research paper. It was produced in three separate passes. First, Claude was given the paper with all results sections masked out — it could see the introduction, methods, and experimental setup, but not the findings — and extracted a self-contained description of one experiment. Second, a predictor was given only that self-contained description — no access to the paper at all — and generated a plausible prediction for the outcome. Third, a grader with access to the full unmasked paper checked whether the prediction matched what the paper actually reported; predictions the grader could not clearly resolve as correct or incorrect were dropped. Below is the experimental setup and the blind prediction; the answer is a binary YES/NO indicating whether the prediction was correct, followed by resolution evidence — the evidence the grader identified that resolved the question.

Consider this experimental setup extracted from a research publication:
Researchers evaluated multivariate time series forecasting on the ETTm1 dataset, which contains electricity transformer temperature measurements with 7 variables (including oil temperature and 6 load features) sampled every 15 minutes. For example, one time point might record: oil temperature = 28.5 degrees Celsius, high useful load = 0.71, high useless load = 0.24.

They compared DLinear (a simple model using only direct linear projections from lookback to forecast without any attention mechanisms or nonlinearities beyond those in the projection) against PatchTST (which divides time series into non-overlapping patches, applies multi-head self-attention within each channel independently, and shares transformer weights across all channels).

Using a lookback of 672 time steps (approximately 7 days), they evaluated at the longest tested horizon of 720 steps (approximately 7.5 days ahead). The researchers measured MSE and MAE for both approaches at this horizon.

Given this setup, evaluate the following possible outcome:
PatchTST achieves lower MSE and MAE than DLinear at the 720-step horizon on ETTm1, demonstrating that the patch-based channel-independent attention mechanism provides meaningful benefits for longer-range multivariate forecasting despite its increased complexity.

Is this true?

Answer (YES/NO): NO